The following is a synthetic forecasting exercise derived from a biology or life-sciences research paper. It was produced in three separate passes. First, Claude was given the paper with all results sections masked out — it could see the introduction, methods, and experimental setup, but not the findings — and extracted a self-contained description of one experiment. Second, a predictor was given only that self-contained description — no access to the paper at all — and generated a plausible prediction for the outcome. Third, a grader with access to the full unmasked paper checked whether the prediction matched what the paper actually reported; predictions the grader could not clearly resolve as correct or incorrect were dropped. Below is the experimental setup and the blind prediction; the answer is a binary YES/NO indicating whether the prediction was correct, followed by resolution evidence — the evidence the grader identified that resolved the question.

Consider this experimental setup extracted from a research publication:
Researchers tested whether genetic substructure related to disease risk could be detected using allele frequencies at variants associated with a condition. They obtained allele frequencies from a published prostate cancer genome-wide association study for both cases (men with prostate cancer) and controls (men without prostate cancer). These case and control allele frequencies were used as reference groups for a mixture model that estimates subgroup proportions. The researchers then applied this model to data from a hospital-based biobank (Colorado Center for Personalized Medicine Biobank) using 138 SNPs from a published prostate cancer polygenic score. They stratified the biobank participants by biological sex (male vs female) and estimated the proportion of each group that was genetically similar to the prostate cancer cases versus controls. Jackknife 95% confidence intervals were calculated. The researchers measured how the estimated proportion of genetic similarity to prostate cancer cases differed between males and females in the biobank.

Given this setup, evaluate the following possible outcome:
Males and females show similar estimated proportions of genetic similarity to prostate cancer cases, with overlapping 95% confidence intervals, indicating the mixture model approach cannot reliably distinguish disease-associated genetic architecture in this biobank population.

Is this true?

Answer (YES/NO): NO